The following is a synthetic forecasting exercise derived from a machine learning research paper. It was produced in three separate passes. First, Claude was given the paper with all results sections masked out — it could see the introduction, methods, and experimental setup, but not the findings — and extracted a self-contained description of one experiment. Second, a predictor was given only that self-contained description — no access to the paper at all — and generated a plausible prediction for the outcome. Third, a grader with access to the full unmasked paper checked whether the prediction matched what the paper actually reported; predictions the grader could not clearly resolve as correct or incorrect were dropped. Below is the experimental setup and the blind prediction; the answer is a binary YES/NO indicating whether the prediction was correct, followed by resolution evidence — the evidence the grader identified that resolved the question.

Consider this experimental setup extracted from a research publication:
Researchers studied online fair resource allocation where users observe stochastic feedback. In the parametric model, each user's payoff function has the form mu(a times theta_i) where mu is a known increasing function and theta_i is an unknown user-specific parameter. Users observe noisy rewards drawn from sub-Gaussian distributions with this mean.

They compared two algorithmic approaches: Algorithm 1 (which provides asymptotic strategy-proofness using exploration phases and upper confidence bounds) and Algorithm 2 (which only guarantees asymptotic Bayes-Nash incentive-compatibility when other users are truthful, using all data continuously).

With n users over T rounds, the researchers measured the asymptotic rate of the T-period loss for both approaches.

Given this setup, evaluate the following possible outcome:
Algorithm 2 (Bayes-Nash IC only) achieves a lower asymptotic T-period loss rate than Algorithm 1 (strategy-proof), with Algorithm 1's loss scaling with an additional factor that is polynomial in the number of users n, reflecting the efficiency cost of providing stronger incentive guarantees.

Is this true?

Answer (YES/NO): NO